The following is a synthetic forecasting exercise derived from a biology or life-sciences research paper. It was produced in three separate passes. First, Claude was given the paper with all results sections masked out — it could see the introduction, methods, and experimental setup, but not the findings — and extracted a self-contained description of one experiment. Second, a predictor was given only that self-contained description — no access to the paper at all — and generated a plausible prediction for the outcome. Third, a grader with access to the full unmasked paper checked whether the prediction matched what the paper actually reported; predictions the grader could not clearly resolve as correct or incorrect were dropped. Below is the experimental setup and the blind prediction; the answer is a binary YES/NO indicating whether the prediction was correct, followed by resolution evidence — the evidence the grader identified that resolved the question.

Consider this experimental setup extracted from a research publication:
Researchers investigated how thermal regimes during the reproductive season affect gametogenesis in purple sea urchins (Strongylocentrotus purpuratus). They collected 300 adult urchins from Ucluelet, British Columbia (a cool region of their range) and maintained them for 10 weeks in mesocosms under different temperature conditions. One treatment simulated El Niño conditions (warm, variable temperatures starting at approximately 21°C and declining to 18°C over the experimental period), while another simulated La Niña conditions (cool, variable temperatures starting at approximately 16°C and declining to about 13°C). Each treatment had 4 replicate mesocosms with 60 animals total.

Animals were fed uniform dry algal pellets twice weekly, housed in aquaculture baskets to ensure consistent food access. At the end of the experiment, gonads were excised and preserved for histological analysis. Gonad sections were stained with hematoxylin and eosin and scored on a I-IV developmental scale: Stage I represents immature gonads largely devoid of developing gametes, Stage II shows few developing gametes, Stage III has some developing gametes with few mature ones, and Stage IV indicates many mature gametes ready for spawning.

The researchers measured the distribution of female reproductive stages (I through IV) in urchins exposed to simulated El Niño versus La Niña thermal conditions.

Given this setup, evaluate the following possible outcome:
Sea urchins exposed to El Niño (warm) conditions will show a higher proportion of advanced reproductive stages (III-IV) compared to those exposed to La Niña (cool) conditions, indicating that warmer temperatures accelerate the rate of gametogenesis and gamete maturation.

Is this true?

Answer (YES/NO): NO